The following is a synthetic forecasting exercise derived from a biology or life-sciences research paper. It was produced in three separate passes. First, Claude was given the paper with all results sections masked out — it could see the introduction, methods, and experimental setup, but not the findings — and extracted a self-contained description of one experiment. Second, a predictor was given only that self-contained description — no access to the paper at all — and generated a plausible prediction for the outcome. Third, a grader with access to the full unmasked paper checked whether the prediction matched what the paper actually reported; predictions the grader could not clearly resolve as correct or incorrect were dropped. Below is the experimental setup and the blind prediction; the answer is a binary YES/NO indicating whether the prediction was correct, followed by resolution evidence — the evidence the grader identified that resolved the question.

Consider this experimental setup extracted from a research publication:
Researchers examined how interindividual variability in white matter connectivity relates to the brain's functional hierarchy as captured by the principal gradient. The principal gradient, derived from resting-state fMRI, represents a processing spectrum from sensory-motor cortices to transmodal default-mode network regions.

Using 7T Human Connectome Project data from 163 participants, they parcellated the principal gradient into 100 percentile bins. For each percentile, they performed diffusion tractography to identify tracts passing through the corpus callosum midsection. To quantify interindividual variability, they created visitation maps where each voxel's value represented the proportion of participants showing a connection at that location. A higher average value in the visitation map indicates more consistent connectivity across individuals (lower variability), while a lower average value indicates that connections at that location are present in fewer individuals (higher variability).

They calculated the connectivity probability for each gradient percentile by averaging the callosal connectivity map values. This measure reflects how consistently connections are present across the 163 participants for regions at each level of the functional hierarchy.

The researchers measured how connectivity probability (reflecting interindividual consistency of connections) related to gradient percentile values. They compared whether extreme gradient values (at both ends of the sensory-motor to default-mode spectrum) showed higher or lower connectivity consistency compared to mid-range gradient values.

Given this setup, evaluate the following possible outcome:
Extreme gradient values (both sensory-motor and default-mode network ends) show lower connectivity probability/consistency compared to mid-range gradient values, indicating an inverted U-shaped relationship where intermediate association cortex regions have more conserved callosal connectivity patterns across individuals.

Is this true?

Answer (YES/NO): NO